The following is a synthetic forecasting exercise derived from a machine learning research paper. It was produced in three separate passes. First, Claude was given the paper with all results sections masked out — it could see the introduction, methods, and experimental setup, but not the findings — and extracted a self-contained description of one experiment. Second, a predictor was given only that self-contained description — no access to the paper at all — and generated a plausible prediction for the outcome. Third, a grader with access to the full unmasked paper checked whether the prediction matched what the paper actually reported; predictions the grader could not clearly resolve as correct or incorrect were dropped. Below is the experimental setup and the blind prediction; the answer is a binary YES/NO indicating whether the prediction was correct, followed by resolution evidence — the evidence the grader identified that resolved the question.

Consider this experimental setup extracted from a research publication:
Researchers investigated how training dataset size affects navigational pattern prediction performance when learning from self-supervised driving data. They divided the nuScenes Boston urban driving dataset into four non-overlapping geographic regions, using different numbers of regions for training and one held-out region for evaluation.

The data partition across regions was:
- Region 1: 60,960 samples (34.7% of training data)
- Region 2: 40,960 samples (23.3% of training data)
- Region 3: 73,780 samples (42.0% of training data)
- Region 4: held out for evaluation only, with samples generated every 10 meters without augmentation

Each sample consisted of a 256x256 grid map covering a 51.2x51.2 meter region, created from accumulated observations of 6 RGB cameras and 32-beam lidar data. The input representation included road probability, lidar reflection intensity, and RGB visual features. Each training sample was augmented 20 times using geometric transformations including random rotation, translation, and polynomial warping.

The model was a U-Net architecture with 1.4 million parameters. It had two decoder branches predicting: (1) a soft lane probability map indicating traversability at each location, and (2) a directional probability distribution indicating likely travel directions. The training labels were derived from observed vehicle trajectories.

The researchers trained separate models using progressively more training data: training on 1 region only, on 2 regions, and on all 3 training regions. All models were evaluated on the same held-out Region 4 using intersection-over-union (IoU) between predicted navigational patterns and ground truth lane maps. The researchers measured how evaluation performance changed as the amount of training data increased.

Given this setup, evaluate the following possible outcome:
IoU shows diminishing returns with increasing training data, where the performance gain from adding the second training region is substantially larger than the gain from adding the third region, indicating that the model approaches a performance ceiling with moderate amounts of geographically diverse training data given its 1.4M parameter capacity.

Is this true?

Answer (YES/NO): NO